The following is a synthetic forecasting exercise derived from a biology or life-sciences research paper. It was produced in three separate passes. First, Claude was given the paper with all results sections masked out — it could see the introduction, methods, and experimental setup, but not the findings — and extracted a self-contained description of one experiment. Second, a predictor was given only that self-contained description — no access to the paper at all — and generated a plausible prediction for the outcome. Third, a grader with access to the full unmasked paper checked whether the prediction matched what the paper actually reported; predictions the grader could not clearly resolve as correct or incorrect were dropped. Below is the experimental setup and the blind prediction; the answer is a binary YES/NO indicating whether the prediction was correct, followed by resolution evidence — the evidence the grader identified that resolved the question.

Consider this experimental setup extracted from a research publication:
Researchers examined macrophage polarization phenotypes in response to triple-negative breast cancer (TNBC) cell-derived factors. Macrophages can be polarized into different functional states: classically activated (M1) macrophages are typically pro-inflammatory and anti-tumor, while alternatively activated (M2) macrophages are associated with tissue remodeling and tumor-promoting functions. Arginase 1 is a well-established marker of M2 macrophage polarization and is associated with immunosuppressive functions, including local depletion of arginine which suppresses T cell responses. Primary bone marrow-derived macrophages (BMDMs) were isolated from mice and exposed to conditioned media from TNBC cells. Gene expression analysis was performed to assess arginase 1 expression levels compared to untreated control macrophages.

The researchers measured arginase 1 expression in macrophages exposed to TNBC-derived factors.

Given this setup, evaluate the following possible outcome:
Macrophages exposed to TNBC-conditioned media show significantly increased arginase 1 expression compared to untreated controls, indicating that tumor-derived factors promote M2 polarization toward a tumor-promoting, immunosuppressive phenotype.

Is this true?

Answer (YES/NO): YES